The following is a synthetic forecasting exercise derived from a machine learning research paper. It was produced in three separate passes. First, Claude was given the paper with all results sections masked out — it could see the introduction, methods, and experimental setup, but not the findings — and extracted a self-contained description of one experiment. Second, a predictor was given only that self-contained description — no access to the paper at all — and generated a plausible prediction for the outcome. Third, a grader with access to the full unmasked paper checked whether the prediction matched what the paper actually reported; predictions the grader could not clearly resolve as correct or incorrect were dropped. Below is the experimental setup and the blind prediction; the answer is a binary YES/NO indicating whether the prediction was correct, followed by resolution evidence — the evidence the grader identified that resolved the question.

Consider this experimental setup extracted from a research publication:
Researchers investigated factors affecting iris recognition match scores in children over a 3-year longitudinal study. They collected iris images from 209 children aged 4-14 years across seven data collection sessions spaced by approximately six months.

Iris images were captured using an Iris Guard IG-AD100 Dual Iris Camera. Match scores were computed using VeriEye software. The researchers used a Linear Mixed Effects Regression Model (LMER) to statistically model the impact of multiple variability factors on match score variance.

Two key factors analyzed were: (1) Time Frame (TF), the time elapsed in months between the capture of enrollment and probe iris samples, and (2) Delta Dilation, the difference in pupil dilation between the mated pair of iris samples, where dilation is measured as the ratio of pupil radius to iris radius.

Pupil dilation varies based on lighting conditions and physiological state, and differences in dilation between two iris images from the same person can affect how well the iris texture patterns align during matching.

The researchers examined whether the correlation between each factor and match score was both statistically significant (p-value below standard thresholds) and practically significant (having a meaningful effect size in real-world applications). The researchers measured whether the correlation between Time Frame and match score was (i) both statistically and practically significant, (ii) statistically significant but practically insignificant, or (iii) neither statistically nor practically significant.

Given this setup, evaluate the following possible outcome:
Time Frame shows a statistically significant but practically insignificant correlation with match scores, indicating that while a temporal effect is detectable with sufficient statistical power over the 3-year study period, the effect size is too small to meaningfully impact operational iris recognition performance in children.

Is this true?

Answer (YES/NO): YES